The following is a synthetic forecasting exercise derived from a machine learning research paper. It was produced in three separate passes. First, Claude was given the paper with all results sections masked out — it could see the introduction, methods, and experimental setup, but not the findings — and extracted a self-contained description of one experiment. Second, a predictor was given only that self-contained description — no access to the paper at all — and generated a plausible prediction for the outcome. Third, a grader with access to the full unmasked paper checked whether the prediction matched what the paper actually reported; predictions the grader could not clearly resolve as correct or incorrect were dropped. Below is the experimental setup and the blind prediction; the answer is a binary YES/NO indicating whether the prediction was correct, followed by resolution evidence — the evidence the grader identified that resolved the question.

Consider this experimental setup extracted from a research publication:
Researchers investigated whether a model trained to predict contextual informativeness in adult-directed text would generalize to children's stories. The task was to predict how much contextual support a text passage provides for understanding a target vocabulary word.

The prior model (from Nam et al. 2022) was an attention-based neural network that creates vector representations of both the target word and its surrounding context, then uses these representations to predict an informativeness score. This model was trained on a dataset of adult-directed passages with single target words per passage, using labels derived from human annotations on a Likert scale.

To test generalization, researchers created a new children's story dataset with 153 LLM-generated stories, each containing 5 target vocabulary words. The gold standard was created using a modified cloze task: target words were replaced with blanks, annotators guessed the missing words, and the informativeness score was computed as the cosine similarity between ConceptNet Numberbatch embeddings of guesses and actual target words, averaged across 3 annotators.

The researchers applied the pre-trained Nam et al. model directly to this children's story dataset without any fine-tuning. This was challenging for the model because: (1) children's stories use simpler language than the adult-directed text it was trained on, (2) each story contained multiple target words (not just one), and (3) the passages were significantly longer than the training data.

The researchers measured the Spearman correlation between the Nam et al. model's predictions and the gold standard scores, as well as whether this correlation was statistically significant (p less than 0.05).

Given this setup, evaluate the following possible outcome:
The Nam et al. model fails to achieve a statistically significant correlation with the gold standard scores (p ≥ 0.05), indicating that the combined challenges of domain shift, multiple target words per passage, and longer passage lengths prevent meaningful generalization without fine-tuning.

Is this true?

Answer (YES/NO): YES